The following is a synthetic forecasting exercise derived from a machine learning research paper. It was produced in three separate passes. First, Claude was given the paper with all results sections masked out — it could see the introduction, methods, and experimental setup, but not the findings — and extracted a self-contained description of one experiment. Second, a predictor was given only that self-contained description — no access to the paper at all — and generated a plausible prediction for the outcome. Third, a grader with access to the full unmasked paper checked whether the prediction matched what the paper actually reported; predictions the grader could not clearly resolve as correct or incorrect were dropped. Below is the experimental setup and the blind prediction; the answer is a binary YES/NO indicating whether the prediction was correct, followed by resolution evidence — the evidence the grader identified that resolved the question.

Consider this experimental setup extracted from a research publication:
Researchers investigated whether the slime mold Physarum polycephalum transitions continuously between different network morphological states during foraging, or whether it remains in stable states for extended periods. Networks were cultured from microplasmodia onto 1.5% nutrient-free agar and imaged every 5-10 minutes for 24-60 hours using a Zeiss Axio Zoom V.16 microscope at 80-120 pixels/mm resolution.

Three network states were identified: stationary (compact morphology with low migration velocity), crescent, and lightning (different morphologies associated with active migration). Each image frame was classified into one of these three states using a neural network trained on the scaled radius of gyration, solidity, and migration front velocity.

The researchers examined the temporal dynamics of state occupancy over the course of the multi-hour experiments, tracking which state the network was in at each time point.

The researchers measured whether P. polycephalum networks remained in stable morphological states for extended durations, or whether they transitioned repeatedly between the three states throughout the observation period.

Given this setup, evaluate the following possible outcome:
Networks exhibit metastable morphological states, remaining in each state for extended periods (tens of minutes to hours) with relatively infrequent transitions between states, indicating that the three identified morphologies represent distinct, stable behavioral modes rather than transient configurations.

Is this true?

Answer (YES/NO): NO